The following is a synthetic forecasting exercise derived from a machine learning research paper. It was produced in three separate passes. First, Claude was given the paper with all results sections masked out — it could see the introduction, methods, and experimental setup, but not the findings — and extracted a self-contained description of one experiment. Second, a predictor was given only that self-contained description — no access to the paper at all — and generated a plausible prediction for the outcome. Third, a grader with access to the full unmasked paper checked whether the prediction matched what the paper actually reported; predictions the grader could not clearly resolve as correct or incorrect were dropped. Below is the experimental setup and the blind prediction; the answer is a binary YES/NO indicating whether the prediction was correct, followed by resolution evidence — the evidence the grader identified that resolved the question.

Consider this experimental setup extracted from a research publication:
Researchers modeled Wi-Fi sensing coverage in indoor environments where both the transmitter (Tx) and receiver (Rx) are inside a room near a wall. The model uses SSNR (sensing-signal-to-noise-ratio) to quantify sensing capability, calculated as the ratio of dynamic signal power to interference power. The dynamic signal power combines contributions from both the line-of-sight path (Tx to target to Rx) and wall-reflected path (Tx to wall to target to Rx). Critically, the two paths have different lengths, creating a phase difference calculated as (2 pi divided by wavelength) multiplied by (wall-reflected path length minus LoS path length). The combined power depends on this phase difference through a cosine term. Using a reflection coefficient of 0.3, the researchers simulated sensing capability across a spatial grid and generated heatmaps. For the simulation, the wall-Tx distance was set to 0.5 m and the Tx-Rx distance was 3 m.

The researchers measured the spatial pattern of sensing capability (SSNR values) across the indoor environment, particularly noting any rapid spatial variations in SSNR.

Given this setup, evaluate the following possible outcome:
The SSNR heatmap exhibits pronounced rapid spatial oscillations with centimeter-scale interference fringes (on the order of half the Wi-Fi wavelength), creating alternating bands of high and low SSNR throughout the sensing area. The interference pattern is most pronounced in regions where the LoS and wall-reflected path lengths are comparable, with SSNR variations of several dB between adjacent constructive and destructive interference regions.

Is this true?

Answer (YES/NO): NO